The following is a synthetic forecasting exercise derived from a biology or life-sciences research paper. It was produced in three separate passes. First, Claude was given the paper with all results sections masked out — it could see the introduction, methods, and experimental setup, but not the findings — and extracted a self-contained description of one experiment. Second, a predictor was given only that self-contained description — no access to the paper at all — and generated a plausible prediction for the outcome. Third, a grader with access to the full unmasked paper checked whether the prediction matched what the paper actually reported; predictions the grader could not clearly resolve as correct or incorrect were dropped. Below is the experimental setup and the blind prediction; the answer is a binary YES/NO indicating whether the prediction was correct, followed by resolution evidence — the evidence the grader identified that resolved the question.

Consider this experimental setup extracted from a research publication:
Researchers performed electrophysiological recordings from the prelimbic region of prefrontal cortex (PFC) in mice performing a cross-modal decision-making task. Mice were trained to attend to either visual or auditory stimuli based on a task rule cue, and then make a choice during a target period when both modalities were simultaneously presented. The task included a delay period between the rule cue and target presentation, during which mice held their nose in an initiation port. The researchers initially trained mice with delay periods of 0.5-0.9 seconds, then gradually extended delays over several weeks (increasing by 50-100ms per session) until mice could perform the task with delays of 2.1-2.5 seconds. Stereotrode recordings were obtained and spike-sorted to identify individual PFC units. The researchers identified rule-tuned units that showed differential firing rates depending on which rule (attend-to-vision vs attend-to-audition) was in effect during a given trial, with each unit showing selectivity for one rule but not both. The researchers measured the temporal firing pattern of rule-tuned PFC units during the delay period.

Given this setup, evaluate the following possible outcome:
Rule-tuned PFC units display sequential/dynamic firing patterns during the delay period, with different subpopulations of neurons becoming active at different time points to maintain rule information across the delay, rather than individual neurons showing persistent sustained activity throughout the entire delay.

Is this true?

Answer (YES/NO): YES